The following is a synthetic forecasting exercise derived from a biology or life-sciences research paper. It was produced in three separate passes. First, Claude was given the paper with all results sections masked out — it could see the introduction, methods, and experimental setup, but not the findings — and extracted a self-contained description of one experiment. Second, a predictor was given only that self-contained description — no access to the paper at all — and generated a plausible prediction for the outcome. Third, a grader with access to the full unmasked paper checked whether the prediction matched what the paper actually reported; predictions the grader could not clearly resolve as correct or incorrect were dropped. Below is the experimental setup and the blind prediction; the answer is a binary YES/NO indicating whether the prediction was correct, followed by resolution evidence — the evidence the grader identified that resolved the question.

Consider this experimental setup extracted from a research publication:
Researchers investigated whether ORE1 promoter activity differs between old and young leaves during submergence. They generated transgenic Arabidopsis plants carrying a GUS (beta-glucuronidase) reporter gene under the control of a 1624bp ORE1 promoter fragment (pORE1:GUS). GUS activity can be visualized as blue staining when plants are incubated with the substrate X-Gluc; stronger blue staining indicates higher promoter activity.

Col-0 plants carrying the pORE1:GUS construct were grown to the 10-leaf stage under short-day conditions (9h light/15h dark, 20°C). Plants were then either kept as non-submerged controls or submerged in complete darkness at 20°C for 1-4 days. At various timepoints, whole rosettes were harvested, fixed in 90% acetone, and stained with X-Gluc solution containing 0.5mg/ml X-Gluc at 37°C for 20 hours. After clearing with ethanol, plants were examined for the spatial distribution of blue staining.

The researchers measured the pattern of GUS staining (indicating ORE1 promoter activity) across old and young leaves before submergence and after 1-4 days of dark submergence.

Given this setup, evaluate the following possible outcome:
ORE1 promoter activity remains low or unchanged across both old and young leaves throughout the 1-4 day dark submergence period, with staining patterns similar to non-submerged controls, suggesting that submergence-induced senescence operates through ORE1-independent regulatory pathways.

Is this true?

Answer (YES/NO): NO